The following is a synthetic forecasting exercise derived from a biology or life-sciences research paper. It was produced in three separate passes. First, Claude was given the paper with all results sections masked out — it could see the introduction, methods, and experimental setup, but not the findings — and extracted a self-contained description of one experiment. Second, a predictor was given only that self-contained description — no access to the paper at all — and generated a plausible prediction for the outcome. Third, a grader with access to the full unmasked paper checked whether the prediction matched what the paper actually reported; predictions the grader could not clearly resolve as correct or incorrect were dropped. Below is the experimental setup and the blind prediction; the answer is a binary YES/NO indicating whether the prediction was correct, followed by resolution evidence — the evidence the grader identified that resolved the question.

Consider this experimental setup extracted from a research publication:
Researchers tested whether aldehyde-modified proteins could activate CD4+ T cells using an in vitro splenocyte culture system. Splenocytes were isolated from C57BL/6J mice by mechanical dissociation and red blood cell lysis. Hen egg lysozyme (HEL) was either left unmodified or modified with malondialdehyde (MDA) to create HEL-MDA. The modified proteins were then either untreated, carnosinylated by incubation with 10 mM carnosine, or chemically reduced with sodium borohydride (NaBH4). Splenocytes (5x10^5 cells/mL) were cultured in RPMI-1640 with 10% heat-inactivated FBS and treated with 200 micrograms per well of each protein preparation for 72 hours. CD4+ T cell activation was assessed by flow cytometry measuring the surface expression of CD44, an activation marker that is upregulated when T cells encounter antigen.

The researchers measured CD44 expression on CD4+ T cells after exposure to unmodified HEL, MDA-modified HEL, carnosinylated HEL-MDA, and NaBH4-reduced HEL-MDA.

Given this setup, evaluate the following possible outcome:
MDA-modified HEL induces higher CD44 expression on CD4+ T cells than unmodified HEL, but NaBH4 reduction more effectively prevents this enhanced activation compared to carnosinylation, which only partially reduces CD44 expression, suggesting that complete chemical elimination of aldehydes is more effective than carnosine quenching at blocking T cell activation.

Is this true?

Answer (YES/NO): NO